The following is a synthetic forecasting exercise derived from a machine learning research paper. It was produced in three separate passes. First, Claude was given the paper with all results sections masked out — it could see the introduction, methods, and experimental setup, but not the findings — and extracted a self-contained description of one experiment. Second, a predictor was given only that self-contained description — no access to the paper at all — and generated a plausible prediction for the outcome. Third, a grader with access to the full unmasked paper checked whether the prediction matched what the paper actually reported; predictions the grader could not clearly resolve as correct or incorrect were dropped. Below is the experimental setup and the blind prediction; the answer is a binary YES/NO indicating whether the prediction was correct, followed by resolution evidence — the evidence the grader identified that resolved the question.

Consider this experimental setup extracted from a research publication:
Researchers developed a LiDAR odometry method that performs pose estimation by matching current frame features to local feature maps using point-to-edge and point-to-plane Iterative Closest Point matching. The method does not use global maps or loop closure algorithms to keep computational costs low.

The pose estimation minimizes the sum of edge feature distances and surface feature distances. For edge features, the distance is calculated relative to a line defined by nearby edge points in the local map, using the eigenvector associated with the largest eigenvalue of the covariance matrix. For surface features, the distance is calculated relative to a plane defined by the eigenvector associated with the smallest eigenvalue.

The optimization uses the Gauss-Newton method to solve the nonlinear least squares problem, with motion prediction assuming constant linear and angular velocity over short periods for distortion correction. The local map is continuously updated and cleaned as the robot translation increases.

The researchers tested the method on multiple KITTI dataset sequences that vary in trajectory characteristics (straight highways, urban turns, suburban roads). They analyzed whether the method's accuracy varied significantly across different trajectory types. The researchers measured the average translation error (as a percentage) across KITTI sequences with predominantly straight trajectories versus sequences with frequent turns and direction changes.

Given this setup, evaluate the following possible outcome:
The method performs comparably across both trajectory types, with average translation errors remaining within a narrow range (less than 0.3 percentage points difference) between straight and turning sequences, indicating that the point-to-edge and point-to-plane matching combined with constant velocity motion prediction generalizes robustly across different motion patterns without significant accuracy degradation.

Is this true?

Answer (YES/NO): NO